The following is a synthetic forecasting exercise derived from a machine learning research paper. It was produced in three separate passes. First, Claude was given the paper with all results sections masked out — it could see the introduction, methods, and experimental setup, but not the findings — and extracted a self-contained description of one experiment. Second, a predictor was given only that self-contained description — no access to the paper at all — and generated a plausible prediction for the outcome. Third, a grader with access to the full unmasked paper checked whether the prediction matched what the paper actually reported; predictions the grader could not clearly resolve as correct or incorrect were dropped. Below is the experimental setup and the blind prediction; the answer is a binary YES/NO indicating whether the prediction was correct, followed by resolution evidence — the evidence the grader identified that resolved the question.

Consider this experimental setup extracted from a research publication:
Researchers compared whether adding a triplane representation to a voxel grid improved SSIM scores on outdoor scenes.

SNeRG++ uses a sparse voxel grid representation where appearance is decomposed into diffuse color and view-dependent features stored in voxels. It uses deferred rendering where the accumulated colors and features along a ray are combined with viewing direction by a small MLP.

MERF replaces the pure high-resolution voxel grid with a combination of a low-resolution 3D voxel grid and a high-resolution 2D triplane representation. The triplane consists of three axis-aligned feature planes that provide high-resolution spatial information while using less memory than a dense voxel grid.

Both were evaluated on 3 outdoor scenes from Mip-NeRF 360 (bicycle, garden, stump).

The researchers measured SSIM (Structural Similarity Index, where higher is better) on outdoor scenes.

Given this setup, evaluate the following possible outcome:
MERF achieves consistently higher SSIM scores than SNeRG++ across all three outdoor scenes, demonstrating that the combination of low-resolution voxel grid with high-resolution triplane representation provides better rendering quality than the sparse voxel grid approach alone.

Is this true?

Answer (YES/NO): YES